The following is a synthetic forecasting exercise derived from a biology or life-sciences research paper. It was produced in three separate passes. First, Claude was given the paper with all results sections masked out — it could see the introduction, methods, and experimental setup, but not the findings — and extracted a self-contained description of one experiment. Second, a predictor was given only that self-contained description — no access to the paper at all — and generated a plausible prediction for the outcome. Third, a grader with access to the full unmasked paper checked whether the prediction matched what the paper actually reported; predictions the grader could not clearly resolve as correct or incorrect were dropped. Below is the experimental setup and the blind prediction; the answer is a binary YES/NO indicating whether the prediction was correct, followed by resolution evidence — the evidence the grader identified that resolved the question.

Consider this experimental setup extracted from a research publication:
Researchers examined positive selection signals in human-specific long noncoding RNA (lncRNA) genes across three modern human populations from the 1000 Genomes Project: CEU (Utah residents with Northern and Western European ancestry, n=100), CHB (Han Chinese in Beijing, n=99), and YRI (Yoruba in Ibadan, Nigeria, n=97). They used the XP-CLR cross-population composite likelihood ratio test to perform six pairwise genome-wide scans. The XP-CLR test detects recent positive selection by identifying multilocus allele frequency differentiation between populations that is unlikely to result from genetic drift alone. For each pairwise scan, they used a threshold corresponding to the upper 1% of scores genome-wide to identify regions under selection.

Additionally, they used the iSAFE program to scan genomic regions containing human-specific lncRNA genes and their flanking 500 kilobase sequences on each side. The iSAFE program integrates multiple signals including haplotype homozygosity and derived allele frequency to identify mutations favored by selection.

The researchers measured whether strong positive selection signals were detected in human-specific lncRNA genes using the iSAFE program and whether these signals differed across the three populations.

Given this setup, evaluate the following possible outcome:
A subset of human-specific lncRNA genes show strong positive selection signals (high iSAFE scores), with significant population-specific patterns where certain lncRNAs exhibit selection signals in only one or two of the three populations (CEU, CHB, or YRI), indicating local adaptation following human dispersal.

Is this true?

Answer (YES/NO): YES